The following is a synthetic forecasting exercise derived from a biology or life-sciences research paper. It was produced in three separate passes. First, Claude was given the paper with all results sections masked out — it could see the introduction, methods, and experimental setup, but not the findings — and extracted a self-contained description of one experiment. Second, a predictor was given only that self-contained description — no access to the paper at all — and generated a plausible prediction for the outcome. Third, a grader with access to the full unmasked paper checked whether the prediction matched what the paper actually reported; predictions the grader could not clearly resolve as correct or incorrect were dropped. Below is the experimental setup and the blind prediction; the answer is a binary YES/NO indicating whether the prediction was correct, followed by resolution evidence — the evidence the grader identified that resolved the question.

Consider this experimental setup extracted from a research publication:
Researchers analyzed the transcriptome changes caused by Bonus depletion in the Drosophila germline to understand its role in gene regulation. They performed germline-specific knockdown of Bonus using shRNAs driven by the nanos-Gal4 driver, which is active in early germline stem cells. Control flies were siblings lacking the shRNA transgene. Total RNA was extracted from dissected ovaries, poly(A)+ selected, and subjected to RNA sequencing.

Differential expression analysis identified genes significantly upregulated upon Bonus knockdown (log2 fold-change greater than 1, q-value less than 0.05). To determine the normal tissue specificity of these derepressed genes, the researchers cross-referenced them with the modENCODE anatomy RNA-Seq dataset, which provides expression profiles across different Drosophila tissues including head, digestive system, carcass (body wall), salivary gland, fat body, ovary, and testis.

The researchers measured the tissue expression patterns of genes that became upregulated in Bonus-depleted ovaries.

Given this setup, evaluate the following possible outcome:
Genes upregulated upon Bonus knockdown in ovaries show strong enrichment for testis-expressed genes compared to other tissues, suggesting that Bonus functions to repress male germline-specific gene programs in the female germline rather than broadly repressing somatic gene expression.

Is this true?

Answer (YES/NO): NO